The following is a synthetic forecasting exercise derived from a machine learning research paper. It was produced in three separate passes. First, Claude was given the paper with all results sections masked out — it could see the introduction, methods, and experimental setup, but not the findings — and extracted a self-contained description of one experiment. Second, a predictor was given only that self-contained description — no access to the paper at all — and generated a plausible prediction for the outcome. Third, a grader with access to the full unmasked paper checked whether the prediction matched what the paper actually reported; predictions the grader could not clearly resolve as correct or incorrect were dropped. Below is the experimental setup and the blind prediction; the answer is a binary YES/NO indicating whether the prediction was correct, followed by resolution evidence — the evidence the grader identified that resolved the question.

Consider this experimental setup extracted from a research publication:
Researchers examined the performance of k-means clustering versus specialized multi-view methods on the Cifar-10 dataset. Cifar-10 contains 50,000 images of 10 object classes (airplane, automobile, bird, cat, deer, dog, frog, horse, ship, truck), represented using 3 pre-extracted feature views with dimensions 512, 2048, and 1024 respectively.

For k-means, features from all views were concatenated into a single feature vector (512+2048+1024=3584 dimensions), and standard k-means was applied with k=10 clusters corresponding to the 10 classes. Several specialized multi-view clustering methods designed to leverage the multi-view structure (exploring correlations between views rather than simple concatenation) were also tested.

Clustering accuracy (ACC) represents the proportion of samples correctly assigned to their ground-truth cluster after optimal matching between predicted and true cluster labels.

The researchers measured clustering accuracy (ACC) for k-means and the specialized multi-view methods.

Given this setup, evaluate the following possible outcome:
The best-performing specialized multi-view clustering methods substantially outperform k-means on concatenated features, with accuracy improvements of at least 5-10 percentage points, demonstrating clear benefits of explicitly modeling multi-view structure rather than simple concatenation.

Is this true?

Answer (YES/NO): YES